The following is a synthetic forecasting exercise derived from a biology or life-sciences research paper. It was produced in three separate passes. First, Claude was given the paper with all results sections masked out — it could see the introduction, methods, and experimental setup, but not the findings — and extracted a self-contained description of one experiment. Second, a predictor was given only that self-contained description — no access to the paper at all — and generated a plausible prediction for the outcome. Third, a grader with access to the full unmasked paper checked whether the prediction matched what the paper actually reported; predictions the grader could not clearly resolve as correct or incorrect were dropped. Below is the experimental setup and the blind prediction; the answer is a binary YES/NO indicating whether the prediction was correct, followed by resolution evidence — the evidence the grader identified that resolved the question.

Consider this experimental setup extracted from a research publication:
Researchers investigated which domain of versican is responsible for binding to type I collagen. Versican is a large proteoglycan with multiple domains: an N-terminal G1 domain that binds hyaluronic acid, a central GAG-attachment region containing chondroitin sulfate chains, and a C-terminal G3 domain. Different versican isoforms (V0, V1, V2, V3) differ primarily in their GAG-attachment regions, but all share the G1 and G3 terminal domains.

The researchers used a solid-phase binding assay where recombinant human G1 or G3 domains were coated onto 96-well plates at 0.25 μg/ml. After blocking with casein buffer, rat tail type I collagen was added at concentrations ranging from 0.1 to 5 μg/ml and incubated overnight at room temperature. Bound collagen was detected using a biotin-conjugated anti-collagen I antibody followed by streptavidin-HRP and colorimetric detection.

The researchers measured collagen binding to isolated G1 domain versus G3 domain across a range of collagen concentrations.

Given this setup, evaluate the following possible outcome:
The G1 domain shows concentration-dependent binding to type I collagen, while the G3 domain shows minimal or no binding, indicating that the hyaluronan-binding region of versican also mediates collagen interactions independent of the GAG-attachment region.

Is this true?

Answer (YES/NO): NO